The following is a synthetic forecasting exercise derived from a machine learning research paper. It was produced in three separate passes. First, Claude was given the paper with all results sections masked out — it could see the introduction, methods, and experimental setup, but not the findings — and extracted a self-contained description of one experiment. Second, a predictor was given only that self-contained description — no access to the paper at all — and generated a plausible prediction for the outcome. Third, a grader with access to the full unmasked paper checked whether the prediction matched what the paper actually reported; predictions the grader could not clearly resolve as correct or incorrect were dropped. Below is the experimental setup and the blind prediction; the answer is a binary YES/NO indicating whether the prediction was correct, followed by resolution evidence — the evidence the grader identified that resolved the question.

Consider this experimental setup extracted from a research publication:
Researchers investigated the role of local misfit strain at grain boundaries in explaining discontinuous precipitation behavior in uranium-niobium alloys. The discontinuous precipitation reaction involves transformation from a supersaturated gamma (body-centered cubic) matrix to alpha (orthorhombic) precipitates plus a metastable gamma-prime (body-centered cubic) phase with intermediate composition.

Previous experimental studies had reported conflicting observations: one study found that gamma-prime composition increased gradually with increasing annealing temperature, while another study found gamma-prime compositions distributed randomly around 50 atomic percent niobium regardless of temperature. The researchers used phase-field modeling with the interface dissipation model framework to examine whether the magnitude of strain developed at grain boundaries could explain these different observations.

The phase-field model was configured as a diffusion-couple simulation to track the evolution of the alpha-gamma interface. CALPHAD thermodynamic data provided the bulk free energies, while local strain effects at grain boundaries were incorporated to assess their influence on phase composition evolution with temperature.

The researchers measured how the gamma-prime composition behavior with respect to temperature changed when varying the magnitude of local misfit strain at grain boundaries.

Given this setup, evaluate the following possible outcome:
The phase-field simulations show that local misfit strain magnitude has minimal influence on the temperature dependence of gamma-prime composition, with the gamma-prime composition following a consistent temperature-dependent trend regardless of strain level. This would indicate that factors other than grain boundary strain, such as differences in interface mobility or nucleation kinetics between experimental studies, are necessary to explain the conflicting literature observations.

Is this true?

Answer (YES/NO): NO